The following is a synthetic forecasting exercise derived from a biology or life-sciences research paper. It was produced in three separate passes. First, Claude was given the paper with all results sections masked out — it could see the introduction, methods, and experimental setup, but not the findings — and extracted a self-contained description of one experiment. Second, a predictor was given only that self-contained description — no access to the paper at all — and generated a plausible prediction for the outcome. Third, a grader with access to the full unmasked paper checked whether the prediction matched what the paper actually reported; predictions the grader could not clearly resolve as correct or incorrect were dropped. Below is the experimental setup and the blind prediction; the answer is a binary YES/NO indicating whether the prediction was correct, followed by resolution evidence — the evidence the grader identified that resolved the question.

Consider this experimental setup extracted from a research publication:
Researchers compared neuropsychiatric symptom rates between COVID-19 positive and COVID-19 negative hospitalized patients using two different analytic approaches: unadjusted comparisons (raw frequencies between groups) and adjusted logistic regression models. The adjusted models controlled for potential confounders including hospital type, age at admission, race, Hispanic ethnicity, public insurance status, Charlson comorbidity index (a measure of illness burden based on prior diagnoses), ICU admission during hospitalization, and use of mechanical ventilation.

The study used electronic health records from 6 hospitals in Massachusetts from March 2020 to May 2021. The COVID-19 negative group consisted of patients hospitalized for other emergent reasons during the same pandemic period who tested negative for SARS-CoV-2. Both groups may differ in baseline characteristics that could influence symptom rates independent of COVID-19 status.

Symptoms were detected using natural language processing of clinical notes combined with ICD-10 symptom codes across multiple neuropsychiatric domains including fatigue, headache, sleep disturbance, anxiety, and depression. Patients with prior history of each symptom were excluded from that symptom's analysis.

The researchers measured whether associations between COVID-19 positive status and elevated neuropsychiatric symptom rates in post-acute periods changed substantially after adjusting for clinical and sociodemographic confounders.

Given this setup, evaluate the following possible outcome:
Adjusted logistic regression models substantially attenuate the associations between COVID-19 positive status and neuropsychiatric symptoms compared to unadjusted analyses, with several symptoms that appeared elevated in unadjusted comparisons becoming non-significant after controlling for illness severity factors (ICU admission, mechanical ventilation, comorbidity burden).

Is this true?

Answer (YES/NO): YES